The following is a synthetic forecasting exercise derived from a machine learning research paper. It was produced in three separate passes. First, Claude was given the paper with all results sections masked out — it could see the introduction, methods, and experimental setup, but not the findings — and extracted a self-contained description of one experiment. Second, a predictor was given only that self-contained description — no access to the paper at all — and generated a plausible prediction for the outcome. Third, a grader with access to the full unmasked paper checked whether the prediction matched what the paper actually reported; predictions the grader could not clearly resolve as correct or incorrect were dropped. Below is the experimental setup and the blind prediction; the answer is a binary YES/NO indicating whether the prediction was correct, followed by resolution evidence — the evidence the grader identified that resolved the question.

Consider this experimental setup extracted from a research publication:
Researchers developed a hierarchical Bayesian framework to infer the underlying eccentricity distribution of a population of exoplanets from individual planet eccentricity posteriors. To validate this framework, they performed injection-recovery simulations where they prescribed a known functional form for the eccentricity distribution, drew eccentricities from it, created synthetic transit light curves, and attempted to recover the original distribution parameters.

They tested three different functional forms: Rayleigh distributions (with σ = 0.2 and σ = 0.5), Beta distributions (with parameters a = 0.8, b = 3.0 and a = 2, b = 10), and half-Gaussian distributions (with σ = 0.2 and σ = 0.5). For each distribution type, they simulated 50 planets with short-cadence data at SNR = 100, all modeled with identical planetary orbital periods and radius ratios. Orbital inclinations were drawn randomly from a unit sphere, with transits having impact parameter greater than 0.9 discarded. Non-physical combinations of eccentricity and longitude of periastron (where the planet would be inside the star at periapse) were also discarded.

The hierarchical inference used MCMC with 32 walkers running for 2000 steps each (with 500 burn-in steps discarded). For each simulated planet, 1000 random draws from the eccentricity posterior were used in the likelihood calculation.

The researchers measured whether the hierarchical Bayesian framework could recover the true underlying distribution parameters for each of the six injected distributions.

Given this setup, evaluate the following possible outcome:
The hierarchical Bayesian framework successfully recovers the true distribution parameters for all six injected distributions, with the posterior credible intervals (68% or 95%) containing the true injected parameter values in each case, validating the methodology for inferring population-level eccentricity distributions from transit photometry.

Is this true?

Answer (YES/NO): YES